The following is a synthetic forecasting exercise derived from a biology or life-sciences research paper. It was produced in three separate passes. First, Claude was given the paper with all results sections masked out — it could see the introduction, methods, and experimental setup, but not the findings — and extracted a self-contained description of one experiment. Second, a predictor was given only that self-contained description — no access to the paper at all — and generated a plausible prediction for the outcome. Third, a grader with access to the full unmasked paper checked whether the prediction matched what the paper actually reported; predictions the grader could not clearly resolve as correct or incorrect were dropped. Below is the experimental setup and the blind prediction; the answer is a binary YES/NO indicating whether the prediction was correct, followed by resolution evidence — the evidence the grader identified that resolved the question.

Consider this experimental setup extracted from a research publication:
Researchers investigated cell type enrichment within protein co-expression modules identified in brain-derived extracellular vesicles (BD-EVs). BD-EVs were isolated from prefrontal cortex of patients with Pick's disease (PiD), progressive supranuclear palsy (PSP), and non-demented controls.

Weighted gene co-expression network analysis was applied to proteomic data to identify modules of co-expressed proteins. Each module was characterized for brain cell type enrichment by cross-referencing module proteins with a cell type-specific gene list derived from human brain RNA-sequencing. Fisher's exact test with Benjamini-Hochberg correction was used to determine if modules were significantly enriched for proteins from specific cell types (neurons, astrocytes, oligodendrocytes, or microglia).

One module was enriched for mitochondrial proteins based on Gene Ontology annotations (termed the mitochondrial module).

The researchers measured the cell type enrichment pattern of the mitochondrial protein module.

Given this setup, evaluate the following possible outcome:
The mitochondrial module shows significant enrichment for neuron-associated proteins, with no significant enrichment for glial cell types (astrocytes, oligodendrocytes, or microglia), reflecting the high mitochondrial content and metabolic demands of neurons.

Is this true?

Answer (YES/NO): NO